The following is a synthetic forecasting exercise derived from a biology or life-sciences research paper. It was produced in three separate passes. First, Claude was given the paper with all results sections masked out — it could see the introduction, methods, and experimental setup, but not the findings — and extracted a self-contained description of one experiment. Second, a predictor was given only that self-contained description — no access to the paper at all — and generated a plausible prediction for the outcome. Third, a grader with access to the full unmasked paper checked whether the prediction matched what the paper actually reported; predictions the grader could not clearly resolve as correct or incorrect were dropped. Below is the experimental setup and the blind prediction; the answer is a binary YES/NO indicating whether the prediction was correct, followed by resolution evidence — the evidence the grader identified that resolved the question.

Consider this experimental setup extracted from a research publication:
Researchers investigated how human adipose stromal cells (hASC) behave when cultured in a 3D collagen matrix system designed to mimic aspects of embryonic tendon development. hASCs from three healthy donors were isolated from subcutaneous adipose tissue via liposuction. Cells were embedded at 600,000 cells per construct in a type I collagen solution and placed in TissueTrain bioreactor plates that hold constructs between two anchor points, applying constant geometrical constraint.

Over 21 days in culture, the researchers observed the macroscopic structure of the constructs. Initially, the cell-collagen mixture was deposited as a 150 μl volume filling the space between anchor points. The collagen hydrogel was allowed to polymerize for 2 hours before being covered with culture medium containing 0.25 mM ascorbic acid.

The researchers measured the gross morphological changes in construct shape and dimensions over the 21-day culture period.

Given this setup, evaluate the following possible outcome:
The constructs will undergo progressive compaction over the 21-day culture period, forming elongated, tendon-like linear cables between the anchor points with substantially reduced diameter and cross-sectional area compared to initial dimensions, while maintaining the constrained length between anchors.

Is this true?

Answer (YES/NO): YES